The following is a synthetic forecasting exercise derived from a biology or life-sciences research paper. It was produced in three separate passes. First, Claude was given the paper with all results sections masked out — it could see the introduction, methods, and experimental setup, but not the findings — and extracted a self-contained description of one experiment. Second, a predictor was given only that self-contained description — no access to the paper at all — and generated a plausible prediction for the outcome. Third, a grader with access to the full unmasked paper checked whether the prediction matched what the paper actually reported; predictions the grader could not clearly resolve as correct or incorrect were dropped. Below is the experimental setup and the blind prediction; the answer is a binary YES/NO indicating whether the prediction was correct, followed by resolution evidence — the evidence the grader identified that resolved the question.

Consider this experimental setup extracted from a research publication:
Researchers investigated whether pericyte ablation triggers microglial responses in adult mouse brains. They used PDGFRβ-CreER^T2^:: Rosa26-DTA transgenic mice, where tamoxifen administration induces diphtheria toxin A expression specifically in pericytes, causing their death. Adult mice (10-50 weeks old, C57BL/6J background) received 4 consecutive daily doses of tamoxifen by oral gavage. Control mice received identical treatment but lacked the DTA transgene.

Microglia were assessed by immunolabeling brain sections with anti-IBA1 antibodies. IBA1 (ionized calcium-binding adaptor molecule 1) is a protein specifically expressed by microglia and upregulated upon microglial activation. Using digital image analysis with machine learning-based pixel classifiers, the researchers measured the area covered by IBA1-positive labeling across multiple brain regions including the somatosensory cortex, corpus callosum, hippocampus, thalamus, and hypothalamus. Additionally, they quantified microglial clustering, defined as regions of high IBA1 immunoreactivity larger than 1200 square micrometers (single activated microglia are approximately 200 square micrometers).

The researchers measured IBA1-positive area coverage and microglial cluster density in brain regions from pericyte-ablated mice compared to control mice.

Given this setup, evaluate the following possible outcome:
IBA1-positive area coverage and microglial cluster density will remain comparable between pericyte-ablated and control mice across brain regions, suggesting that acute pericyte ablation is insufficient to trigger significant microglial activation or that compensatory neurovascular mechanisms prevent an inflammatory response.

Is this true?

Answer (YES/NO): NO